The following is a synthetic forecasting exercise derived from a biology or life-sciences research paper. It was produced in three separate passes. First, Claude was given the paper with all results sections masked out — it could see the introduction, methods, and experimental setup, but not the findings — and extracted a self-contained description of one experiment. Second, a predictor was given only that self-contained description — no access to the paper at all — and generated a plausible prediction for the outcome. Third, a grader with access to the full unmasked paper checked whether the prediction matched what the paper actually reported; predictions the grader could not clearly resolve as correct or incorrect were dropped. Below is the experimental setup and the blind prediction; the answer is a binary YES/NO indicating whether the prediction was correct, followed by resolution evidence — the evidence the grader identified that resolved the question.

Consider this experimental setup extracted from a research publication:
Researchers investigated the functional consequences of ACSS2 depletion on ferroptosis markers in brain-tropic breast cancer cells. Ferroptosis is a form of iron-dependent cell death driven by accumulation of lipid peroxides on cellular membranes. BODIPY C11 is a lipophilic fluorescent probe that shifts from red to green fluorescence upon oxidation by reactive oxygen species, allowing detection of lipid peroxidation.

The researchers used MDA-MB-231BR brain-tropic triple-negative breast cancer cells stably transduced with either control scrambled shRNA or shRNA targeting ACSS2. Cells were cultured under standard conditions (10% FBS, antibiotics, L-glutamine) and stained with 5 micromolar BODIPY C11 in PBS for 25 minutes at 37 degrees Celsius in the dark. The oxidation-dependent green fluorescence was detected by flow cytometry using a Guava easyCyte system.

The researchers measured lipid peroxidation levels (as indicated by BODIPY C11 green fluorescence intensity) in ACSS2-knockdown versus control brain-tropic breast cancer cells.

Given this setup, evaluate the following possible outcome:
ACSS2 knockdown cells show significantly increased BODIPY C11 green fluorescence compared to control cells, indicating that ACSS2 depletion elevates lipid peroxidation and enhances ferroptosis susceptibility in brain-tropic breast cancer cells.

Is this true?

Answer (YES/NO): YES